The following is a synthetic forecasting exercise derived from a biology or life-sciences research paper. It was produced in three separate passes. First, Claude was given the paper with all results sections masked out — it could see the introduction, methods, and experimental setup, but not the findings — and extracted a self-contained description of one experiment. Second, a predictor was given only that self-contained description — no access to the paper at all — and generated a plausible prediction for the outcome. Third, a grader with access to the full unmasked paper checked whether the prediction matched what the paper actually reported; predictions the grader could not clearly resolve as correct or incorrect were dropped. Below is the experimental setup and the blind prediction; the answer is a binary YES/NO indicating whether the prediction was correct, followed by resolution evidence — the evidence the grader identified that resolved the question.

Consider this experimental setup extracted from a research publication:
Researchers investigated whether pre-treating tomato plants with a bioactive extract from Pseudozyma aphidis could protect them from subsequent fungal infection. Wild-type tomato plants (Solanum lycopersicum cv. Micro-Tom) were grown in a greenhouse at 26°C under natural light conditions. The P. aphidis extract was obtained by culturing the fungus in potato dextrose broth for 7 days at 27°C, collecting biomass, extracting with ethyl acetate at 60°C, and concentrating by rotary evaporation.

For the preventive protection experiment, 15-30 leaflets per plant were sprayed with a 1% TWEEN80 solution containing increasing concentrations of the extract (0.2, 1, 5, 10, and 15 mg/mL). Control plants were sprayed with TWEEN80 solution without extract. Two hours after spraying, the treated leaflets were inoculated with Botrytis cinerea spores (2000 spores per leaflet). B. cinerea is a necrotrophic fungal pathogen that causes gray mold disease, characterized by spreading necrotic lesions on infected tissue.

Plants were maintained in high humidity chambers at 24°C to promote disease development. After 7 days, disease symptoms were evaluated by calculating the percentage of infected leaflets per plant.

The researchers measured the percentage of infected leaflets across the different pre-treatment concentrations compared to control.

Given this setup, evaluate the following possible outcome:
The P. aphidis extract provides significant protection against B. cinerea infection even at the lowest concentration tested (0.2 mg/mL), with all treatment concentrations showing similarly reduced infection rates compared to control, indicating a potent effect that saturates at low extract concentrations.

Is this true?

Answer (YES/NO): NO